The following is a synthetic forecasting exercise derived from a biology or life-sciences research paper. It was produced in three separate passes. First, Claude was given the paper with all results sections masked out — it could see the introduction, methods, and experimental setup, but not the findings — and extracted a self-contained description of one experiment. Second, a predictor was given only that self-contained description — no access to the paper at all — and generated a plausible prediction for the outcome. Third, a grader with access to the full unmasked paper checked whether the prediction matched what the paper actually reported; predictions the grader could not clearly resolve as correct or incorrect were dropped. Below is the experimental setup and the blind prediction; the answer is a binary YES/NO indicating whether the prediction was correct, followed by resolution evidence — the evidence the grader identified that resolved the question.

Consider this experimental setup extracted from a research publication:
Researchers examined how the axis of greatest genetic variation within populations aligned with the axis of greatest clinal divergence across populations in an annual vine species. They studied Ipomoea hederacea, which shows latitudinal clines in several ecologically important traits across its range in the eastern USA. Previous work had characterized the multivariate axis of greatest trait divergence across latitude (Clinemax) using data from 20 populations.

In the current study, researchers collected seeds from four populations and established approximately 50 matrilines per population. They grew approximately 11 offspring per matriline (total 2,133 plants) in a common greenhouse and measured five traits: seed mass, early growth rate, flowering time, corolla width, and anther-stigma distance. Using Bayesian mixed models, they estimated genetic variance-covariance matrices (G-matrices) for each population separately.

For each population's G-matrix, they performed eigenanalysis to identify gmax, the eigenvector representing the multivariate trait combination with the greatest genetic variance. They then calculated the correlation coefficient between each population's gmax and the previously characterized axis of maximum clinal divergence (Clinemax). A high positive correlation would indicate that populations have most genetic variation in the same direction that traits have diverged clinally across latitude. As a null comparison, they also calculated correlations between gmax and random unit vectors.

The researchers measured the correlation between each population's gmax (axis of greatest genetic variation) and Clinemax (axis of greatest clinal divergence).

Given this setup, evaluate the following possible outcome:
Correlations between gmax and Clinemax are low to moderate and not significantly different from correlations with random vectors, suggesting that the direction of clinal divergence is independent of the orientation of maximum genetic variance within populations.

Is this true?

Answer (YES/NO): YES